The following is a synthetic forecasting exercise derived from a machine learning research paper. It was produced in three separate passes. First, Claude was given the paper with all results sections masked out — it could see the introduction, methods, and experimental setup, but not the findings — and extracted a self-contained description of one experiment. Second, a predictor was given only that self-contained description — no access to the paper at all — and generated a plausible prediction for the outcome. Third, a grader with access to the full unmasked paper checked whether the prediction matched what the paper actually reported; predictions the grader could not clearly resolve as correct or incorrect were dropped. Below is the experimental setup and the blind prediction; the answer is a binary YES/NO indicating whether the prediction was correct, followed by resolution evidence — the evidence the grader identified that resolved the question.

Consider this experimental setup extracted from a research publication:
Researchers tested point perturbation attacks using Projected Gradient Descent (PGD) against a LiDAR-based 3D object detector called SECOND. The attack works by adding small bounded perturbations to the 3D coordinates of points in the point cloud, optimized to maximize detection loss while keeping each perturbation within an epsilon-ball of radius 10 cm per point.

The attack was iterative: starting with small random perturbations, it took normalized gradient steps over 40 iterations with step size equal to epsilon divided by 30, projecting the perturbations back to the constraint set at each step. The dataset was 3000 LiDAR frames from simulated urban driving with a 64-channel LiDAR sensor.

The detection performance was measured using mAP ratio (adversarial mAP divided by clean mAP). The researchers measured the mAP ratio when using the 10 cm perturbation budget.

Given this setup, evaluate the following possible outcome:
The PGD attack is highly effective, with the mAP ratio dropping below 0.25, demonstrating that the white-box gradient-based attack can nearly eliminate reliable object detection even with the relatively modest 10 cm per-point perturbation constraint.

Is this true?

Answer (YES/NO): NO